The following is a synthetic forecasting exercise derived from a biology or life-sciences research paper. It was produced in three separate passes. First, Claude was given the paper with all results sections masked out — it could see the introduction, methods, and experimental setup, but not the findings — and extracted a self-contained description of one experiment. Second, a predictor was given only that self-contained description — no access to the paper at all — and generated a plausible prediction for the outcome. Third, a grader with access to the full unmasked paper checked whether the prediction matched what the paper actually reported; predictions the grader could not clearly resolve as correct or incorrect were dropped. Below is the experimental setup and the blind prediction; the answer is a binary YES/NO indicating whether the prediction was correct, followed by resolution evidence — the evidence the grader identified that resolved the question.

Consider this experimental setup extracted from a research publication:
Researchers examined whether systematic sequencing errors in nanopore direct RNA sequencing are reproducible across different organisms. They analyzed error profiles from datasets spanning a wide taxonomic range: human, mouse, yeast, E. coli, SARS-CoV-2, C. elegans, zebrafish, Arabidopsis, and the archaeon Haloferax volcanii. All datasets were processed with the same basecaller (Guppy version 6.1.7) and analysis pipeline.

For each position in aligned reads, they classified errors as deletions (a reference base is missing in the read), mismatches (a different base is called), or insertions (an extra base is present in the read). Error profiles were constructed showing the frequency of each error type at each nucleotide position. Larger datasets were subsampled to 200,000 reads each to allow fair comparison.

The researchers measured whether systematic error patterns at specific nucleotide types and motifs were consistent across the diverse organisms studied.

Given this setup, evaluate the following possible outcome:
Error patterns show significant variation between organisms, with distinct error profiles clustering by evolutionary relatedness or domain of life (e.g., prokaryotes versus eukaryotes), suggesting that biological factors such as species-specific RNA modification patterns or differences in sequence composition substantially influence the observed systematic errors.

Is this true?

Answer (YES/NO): NO